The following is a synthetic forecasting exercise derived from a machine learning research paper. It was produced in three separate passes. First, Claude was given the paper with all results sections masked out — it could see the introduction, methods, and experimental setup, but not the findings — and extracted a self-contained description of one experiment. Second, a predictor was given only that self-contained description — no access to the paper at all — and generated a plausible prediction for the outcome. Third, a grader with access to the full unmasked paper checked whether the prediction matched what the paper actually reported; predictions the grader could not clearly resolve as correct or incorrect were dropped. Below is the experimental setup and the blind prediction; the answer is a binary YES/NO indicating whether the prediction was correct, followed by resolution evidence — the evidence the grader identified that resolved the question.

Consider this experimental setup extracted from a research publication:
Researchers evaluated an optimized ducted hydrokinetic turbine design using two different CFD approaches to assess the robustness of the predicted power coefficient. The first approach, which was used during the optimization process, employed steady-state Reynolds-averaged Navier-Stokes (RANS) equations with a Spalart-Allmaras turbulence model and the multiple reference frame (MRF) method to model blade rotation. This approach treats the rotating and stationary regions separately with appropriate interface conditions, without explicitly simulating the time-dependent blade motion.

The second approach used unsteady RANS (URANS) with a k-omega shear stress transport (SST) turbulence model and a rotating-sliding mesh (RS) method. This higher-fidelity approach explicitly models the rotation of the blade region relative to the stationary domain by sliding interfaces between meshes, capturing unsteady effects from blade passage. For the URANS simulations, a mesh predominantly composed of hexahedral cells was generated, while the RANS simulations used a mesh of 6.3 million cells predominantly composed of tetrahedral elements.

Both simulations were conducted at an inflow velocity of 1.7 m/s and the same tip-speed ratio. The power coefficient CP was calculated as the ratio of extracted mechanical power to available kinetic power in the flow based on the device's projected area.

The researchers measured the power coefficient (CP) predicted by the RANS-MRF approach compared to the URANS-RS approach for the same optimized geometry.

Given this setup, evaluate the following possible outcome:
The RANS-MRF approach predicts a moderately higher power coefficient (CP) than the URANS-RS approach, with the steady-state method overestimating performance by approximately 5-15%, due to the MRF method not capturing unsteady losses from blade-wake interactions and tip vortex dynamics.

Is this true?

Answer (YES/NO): NO